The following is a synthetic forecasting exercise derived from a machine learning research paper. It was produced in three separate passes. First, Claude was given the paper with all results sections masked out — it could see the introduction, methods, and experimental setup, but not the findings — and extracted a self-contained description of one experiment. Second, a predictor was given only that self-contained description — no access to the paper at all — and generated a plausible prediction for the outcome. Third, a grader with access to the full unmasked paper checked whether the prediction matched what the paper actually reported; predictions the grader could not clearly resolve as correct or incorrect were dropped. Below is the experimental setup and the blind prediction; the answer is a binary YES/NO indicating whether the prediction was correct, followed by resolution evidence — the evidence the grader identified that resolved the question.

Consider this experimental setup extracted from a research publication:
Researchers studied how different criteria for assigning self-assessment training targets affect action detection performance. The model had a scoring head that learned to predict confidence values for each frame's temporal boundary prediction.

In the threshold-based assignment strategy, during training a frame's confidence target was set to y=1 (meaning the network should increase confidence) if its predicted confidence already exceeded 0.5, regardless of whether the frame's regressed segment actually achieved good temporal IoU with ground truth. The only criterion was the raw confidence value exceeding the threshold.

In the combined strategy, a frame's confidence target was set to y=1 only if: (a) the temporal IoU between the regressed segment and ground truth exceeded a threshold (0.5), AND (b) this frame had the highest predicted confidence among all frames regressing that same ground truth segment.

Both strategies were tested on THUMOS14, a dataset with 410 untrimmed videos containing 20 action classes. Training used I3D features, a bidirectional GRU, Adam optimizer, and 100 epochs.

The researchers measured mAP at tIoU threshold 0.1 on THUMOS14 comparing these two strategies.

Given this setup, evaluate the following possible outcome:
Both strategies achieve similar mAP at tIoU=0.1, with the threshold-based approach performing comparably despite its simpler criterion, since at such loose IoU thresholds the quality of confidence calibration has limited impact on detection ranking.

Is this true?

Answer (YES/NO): NO